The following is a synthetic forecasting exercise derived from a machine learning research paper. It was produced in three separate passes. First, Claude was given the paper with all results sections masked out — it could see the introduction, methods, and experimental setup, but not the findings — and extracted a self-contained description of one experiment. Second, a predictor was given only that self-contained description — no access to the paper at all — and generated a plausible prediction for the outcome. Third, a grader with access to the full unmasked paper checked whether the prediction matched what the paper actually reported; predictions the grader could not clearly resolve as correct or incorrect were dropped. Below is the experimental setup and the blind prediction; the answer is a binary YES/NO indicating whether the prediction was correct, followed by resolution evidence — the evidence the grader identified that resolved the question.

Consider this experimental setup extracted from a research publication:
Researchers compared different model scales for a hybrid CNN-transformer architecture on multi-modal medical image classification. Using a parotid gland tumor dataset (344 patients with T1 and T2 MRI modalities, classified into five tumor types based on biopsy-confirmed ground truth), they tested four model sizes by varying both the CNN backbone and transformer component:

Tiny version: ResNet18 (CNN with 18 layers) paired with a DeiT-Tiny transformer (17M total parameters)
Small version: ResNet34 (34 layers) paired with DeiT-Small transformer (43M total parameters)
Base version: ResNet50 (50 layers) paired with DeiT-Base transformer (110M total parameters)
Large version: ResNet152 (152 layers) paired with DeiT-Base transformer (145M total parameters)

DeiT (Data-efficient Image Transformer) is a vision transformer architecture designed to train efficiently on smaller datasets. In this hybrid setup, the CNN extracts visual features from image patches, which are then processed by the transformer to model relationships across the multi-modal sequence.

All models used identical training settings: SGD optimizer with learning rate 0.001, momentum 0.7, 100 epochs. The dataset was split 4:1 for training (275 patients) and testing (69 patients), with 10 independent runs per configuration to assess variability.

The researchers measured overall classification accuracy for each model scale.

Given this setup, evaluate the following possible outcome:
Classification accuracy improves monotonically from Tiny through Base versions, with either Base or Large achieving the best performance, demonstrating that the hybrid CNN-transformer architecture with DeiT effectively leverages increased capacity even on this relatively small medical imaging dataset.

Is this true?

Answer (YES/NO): NO